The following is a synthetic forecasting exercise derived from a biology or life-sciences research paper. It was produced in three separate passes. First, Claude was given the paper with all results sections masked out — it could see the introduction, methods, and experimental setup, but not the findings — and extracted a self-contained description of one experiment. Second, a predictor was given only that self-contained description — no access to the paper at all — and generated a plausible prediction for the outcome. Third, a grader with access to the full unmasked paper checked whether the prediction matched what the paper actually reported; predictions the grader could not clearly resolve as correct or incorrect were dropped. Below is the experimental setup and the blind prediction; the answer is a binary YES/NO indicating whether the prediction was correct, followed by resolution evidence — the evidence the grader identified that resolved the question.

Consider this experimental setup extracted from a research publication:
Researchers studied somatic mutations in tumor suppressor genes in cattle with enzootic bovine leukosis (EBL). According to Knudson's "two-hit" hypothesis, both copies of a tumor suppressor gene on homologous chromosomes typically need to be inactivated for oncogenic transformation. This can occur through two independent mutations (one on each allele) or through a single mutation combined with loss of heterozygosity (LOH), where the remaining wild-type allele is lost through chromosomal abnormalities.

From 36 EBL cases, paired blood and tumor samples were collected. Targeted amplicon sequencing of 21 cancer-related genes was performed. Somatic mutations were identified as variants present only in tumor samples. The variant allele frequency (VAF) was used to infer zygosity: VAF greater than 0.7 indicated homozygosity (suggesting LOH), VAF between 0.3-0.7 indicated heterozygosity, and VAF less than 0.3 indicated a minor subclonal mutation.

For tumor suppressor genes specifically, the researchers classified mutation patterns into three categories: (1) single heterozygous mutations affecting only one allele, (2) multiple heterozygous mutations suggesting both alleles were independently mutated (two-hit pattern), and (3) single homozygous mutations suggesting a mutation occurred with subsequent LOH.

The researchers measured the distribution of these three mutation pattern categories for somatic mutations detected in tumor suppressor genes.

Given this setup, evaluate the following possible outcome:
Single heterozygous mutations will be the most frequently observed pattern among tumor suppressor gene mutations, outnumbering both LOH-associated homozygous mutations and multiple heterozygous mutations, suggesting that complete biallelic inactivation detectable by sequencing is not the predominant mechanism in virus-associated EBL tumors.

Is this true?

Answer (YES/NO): NO